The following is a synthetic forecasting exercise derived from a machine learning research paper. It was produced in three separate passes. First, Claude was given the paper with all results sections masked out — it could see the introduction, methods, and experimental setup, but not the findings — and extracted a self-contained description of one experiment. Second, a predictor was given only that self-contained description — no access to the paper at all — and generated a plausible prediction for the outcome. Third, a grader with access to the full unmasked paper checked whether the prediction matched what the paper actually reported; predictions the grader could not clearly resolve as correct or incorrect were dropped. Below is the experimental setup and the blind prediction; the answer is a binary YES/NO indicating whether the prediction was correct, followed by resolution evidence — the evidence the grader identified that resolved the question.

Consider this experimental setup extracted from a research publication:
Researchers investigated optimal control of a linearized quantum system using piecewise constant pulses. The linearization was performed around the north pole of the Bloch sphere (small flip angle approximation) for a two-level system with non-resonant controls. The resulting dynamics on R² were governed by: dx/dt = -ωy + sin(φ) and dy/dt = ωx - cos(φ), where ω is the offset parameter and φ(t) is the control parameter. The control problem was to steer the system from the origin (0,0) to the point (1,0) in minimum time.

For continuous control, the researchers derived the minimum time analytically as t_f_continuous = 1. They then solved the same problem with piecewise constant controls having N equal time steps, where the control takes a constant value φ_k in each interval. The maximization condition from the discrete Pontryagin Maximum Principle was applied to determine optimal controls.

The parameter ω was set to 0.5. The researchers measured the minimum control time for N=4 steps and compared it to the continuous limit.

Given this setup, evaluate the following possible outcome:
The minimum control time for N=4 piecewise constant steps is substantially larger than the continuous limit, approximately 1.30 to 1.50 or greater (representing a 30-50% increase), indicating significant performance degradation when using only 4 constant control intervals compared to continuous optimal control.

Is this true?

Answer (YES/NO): NO